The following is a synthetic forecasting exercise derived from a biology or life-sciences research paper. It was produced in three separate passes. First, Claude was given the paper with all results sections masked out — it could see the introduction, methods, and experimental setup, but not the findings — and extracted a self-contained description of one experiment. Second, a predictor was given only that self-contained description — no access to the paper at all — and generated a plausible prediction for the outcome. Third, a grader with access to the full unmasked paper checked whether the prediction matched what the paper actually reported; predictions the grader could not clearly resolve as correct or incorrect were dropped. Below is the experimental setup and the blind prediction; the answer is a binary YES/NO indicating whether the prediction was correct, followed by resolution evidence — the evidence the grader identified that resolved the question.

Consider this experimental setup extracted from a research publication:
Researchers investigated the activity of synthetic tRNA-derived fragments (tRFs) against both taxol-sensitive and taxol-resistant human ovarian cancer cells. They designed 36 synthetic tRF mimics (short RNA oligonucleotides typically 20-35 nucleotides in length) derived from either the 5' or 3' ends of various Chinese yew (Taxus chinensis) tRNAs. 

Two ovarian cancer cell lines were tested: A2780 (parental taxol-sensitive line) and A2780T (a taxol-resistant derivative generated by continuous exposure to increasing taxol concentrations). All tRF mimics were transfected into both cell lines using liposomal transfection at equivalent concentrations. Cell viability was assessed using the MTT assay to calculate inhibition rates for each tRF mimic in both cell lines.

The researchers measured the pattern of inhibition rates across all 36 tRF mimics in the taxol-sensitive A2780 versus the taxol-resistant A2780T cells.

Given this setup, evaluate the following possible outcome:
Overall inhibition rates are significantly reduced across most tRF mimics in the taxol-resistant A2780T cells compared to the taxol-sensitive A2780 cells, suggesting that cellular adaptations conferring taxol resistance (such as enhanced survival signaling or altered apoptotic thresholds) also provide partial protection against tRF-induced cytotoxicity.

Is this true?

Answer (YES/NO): NO